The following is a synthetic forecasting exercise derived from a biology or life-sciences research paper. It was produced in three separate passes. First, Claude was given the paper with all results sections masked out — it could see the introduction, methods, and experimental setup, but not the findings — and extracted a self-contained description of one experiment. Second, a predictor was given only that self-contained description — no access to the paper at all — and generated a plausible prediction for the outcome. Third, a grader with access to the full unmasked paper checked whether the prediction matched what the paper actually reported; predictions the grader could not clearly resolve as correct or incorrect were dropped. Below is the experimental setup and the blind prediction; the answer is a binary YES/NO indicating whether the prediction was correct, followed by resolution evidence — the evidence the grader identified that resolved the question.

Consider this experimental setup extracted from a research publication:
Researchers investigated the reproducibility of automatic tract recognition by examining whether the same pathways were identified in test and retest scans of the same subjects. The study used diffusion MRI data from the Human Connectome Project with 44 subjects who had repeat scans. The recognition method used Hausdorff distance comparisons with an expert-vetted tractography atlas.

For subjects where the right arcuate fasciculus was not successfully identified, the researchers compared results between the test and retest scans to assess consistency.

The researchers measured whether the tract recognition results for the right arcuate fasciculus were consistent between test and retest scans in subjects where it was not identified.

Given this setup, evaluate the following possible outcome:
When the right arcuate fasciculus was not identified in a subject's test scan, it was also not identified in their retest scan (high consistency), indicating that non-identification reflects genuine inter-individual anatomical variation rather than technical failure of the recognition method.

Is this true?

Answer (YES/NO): YES